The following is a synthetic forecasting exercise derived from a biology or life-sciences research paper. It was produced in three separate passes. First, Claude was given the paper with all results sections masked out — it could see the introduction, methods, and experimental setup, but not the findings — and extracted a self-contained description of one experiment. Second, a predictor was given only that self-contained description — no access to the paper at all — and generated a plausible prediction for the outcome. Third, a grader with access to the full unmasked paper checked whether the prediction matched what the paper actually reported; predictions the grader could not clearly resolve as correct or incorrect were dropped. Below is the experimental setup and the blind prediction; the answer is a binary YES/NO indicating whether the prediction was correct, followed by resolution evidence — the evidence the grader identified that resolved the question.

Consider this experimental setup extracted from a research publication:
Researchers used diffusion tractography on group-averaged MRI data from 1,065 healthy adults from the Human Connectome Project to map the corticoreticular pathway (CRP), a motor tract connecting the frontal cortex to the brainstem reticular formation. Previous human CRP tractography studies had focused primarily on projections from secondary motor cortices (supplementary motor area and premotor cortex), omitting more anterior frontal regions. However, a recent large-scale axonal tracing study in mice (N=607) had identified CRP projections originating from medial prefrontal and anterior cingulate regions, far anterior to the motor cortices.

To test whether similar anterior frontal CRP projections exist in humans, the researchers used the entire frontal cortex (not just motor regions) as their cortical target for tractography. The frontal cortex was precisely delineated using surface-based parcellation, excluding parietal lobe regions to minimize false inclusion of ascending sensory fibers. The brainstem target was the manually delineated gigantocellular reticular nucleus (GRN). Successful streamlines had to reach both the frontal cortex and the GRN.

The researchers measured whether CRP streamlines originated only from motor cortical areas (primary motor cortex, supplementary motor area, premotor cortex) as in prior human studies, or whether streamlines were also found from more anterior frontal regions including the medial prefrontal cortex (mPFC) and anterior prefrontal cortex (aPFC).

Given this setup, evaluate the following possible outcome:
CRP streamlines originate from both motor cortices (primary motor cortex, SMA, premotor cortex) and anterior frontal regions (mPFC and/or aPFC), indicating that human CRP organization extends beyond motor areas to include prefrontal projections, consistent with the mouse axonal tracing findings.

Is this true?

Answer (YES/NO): YES